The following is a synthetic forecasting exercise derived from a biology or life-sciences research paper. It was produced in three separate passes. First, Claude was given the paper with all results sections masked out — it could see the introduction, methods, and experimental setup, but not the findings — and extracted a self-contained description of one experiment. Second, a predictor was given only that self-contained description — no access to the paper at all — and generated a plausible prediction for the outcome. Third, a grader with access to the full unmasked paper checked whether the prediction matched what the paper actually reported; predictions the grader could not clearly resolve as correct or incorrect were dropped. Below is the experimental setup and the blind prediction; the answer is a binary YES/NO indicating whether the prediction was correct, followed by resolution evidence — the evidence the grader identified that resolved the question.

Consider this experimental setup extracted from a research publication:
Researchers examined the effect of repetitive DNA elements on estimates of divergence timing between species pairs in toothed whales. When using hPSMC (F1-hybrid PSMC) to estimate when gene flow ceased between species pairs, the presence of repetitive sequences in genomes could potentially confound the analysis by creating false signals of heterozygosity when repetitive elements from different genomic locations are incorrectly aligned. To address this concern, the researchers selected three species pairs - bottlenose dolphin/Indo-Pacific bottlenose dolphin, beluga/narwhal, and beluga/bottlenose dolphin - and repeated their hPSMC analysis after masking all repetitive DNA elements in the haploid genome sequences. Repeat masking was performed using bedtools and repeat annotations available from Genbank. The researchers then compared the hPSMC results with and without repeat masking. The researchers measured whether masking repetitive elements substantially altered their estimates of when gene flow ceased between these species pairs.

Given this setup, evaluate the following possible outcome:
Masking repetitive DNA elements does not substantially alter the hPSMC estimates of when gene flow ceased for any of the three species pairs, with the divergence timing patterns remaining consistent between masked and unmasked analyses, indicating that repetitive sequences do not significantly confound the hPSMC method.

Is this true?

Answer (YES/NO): YES